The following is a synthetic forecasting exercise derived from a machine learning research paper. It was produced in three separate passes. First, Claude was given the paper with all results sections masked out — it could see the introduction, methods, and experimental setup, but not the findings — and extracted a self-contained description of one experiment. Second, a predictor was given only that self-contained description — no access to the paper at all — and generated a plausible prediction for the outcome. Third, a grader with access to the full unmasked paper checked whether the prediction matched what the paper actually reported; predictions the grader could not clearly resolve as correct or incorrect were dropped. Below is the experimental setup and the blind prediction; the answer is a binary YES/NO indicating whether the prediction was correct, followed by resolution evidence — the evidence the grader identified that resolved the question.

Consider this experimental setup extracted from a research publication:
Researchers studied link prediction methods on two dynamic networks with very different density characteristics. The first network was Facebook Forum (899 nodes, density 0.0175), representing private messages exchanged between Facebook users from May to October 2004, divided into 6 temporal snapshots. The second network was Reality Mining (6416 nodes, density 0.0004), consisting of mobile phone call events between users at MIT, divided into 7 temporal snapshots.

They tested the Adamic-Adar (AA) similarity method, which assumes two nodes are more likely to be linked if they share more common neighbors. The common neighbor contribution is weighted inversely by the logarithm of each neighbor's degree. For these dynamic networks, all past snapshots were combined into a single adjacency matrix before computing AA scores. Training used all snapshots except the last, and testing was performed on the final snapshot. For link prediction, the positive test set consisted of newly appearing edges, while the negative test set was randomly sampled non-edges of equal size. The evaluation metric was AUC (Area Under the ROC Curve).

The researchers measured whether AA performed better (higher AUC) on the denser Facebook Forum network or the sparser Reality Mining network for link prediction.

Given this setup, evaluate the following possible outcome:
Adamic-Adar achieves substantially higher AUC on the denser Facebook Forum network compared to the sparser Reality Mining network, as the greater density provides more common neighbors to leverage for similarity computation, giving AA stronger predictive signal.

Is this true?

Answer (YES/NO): NO